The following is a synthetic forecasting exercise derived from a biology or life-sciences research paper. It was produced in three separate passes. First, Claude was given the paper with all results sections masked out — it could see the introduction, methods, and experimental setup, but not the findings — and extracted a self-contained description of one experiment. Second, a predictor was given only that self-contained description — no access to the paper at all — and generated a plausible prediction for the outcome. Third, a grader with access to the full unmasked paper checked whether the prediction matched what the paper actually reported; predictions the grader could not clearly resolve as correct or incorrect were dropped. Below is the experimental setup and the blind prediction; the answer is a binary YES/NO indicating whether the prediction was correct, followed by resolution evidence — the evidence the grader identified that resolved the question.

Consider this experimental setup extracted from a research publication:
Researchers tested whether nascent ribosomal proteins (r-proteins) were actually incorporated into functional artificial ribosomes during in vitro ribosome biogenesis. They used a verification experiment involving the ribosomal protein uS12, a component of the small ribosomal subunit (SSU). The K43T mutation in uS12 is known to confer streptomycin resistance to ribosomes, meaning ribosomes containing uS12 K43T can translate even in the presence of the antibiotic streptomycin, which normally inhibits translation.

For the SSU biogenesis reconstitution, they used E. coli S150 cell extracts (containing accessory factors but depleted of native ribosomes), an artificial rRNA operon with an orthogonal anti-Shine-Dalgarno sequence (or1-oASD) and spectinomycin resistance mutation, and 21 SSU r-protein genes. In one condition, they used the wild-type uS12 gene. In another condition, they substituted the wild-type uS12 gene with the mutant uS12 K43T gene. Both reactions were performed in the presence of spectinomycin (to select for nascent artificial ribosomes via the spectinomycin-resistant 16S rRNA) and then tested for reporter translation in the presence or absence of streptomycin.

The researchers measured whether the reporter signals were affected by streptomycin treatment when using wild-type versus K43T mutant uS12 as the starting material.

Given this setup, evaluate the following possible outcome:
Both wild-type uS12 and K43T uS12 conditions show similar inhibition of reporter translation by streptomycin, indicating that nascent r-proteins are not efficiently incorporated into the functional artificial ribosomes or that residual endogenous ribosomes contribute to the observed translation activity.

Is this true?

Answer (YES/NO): NO